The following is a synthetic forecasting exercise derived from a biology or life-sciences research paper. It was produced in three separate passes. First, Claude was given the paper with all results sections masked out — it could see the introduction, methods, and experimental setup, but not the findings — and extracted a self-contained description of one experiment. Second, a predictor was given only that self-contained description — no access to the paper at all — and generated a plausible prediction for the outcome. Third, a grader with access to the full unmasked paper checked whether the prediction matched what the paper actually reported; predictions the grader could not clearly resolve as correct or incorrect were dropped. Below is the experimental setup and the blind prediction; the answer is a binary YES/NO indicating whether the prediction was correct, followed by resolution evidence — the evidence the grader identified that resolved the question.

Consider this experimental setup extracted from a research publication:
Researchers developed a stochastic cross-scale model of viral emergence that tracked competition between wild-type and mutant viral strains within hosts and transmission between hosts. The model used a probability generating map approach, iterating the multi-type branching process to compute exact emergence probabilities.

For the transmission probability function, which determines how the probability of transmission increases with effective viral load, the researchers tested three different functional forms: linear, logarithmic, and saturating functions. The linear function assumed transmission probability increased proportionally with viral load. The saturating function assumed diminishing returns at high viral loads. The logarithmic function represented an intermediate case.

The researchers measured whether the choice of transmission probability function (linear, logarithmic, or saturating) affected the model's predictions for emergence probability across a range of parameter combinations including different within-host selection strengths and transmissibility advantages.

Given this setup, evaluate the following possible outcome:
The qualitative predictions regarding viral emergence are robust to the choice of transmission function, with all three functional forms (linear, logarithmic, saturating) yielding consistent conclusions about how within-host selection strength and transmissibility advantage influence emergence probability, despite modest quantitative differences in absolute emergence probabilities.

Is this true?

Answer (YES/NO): YES